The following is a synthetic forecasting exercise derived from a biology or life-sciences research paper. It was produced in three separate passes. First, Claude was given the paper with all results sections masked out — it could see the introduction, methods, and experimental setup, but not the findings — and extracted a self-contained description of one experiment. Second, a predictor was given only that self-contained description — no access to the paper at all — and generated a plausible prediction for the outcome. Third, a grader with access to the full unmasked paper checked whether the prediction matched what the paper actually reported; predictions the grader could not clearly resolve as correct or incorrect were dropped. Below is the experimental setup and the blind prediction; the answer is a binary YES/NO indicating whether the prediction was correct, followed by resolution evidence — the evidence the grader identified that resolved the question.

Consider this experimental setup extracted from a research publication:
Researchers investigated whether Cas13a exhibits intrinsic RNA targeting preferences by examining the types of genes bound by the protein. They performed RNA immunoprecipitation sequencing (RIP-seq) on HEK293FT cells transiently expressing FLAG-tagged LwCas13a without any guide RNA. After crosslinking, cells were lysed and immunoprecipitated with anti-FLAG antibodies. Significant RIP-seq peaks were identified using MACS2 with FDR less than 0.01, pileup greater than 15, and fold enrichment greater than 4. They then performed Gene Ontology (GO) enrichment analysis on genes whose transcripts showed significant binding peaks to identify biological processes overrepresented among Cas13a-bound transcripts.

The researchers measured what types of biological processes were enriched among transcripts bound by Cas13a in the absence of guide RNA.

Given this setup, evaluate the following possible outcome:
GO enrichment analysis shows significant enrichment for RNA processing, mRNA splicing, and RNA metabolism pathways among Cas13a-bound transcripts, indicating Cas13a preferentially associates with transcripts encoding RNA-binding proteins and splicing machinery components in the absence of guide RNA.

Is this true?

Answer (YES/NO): NO